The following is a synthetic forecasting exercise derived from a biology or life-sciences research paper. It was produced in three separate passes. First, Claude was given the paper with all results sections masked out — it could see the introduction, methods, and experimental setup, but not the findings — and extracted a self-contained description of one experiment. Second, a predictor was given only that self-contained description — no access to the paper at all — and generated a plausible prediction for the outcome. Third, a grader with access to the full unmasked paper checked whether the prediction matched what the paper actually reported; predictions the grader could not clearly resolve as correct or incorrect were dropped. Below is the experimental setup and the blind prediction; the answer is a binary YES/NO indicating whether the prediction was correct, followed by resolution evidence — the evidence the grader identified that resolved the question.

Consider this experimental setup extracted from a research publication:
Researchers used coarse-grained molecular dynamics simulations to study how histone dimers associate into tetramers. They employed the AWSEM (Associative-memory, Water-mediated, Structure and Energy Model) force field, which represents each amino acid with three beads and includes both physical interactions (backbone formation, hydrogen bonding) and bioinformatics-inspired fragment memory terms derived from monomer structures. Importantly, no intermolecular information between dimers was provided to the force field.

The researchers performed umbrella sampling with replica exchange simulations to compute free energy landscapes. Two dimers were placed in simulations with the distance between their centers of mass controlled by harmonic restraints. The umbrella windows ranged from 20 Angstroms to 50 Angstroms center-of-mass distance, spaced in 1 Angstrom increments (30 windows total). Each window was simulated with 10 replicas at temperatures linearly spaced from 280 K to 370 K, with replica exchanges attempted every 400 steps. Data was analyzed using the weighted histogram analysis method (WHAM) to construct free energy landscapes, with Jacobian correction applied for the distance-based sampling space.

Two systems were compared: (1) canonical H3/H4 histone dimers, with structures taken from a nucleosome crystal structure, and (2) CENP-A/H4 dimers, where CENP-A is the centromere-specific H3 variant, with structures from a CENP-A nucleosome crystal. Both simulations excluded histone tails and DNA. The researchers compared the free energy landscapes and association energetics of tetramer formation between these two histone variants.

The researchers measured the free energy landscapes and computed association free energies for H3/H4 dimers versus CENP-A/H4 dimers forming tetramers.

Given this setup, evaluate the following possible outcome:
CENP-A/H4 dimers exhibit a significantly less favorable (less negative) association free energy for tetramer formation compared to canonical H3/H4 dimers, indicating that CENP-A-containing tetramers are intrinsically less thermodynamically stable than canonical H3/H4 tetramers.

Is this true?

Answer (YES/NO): NO